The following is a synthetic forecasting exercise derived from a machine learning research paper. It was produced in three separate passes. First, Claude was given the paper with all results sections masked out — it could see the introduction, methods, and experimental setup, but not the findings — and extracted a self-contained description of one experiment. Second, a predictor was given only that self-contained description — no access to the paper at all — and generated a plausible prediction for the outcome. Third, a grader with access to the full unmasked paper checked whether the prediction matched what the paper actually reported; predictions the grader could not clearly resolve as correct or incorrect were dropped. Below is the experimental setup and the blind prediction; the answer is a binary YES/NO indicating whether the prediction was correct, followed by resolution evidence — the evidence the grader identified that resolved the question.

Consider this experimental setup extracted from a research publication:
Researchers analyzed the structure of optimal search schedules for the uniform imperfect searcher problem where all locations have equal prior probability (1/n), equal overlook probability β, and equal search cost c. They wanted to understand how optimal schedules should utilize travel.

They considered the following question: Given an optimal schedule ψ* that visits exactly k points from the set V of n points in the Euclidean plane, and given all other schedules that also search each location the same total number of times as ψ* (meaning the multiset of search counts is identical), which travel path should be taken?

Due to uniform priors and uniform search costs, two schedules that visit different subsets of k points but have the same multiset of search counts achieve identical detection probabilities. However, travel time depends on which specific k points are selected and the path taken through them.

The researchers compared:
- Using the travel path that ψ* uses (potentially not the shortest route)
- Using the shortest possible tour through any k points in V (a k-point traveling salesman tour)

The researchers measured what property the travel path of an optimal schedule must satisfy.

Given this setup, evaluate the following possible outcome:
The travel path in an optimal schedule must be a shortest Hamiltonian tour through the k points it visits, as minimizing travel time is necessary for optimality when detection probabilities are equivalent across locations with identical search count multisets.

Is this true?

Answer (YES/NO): YES